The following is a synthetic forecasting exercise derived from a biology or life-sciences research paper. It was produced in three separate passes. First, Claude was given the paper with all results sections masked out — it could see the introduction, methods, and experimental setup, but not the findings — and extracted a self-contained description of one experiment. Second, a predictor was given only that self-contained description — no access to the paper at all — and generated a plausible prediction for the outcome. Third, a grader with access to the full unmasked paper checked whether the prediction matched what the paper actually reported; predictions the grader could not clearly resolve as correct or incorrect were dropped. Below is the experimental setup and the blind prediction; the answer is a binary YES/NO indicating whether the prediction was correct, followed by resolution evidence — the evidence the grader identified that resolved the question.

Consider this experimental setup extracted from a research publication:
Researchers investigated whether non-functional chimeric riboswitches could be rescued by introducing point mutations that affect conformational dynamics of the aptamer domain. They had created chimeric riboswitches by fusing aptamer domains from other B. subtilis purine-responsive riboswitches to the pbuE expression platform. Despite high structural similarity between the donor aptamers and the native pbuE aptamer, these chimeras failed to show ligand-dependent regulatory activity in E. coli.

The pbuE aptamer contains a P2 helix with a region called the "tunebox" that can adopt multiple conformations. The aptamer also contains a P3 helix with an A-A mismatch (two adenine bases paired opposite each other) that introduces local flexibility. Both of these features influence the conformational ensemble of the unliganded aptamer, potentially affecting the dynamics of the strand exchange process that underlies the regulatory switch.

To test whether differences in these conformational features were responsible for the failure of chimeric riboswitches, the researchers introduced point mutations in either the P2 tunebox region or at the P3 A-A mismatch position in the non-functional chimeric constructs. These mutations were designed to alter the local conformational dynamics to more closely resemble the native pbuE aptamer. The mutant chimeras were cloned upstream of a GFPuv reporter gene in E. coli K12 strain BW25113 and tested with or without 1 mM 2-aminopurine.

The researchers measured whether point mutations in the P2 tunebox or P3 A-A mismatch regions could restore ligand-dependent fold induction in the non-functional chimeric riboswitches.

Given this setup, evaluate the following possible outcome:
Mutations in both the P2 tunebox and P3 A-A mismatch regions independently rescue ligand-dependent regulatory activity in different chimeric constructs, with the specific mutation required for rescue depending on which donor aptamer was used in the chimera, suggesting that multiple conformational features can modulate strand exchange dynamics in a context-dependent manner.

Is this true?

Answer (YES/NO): NO